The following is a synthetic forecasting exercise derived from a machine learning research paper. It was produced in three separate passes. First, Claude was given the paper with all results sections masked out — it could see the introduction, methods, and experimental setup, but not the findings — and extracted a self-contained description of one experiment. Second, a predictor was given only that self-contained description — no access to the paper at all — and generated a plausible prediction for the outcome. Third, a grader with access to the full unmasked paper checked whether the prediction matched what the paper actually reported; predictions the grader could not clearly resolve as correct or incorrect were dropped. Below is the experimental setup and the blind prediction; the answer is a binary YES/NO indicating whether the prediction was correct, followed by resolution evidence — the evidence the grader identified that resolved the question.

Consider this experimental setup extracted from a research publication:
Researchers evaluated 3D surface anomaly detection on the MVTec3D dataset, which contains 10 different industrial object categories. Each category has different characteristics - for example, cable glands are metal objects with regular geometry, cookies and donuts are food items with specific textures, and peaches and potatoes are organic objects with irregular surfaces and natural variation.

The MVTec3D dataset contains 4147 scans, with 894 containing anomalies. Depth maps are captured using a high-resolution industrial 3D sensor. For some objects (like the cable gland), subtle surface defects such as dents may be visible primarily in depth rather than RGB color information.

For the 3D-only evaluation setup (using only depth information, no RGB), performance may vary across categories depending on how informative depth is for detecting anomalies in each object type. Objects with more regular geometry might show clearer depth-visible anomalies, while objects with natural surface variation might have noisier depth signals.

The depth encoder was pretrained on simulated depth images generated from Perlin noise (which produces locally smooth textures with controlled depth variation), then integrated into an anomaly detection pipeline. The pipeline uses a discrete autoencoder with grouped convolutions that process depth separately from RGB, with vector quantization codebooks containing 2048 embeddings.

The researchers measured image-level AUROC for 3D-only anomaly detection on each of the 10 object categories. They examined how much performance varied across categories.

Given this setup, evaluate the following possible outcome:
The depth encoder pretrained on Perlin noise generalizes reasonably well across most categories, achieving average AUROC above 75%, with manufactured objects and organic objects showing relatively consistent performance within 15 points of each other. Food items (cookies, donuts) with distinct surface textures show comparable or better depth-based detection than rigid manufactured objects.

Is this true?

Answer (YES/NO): YES